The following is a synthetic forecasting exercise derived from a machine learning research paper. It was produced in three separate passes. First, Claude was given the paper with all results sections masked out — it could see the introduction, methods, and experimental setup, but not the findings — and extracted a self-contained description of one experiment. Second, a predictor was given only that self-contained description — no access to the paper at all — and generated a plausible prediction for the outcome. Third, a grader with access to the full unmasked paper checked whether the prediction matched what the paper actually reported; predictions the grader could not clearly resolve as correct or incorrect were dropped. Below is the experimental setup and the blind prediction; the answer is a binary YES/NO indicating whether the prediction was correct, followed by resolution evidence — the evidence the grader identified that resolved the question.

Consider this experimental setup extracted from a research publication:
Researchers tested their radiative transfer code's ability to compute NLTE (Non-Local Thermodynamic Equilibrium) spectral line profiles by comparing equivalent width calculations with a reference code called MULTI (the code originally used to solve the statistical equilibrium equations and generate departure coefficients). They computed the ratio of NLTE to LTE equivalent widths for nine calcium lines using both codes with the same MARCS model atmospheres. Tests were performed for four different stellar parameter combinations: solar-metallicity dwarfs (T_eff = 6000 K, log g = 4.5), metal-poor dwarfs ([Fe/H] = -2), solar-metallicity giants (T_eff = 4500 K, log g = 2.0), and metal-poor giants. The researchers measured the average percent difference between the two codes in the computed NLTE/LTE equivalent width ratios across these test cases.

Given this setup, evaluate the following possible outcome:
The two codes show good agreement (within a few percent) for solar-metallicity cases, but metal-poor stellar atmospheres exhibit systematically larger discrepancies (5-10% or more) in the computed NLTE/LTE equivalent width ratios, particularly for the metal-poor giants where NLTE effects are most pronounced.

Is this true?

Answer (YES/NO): NO